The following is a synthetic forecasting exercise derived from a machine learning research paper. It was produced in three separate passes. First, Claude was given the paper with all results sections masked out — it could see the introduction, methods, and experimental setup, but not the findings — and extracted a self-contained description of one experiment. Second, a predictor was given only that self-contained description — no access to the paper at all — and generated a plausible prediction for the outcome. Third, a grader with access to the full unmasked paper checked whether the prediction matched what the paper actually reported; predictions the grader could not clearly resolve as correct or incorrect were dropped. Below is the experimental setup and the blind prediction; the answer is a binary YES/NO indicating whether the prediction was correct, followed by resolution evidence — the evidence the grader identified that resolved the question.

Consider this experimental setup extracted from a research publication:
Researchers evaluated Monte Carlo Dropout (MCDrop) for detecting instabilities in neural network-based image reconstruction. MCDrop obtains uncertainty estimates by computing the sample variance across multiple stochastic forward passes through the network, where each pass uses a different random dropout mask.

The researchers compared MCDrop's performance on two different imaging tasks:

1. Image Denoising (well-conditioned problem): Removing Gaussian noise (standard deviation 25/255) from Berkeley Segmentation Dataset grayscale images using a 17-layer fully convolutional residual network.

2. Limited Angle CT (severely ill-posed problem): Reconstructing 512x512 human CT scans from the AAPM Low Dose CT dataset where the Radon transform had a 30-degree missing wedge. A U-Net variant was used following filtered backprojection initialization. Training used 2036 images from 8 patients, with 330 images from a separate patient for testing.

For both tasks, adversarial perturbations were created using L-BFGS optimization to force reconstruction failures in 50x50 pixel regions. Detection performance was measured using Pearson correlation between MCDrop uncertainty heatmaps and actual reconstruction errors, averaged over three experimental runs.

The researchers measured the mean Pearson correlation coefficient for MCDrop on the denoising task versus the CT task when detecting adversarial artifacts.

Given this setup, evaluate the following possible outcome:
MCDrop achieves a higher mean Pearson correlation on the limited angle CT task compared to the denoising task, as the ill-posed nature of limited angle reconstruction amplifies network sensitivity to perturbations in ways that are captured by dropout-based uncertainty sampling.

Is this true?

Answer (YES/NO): YES